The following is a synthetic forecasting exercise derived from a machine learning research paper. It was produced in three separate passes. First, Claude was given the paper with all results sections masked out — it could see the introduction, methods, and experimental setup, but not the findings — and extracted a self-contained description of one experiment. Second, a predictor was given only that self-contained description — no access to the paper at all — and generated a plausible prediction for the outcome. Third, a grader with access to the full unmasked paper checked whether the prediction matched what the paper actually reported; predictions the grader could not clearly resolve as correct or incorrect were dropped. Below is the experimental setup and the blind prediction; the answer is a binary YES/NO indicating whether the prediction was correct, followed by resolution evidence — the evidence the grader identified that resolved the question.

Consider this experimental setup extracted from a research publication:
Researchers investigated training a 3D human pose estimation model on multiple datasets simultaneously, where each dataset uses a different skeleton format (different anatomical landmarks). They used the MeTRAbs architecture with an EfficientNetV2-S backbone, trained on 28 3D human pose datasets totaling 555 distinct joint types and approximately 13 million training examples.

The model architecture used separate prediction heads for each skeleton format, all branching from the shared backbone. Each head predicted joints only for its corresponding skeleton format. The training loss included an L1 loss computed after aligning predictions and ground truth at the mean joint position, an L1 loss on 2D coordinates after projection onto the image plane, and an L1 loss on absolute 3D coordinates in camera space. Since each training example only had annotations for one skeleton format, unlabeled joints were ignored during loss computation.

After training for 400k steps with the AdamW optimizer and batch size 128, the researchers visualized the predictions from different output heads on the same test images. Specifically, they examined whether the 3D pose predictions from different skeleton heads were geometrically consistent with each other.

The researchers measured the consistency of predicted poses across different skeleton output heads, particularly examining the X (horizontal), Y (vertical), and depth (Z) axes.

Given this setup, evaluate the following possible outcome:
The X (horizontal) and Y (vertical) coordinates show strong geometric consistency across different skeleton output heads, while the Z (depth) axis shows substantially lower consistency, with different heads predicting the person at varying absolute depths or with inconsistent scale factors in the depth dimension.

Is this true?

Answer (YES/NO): YES